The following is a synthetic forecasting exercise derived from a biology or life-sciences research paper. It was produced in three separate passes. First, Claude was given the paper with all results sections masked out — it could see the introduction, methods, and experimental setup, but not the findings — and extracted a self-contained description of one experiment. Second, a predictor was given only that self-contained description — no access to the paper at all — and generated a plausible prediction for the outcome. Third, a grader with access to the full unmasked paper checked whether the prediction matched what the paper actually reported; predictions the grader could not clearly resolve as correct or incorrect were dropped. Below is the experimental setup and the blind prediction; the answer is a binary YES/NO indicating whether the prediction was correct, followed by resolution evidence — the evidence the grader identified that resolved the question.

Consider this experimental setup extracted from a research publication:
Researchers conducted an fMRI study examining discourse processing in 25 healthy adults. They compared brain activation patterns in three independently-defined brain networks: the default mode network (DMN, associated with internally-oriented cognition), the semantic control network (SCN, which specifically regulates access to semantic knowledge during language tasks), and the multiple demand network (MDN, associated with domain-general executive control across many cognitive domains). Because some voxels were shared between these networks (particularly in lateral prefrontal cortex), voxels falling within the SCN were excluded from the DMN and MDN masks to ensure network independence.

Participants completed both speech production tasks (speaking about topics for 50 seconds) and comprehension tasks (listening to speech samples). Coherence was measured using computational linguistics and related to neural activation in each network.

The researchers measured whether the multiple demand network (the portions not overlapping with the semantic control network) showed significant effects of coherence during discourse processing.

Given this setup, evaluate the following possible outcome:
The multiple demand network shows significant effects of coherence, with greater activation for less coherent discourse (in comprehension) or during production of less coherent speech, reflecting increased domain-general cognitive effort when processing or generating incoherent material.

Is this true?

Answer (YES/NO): NO